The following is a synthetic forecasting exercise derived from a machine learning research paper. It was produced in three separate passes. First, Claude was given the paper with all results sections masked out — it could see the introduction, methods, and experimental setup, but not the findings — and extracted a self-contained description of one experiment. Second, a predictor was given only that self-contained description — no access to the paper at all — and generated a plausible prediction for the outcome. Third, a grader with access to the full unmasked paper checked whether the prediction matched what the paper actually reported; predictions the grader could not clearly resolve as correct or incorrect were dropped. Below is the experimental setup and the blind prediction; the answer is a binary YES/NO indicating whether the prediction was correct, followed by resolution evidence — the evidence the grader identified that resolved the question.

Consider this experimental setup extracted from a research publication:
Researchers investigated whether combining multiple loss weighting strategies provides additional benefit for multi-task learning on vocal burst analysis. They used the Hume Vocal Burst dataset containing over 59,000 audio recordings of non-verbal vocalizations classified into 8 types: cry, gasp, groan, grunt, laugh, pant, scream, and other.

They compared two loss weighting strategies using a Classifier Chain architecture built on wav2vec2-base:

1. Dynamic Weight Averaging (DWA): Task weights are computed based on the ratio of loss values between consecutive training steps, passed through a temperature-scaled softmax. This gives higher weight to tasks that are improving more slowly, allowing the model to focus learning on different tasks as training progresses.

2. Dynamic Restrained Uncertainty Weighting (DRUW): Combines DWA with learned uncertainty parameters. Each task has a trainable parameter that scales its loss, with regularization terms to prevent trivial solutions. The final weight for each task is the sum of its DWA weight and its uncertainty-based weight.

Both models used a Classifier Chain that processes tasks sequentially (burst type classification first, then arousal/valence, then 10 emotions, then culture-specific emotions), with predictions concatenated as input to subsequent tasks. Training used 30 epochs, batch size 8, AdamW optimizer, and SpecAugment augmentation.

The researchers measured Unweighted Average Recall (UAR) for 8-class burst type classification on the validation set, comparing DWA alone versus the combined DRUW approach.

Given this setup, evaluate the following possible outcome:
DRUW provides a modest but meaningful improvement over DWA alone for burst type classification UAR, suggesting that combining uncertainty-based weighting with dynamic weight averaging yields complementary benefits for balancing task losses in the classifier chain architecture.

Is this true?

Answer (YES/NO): NO